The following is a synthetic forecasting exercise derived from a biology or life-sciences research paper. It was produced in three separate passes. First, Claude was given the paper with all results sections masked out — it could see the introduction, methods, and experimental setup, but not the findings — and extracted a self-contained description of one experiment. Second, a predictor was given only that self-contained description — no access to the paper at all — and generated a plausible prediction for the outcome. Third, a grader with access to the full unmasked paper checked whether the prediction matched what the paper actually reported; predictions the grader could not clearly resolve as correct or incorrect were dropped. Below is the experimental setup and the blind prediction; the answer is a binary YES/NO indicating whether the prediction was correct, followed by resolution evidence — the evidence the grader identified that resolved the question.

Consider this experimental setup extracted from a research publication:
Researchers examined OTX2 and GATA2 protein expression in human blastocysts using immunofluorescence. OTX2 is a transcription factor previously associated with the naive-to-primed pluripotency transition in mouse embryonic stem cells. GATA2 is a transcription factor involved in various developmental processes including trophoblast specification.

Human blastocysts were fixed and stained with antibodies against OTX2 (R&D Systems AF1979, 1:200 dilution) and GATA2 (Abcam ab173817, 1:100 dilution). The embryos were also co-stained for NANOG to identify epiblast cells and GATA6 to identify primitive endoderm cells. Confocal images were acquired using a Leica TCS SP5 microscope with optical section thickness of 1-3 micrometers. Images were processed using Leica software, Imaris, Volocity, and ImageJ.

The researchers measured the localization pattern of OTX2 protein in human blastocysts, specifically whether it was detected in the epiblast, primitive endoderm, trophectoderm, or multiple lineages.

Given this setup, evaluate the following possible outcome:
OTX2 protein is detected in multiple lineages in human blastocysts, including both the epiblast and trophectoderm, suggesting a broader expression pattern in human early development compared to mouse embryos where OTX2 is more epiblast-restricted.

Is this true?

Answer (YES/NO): NO